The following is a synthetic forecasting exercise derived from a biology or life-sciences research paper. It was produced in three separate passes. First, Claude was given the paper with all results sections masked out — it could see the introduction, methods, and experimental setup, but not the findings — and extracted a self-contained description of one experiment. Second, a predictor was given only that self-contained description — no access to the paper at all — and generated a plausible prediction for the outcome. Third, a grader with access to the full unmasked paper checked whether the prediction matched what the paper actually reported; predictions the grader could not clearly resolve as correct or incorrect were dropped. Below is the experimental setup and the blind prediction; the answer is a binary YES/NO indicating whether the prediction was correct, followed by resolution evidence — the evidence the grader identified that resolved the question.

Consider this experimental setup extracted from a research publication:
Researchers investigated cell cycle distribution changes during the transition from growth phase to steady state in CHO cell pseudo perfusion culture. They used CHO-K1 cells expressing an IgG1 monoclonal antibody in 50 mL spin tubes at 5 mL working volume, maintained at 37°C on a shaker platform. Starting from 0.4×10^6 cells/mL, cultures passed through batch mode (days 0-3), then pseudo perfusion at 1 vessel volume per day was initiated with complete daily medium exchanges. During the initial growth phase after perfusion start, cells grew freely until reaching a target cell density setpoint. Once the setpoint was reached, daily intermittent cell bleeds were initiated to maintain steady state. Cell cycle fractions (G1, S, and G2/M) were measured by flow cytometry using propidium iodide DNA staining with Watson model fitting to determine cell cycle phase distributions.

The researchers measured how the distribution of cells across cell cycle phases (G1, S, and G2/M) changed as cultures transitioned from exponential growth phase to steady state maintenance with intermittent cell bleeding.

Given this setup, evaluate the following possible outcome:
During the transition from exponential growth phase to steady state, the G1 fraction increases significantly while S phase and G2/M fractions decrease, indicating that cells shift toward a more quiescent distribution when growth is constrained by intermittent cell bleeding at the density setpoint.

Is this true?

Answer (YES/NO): YES